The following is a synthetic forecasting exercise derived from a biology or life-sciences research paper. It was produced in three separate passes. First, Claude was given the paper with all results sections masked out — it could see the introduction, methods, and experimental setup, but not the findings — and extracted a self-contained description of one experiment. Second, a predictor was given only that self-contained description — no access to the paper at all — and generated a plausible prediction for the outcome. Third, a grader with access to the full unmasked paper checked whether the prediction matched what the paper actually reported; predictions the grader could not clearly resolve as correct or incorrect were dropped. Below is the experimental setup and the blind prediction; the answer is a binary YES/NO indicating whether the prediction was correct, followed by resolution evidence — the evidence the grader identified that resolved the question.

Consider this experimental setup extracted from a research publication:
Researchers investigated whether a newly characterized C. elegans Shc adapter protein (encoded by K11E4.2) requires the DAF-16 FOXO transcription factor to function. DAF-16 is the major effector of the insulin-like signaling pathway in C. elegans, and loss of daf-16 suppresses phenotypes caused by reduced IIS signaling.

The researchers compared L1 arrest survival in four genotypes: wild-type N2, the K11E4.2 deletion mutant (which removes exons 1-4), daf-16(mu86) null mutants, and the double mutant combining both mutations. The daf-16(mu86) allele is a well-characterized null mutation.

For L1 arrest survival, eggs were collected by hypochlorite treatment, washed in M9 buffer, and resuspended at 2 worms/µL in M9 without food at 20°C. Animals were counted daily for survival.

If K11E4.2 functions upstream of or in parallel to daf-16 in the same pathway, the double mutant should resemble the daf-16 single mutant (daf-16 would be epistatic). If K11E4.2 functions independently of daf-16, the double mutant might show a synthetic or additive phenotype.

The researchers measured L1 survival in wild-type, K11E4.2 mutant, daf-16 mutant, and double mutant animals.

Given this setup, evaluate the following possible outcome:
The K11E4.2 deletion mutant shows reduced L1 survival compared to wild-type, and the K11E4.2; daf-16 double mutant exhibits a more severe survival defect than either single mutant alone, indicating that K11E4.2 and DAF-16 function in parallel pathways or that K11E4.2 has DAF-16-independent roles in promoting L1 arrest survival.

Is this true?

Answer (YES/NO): NO